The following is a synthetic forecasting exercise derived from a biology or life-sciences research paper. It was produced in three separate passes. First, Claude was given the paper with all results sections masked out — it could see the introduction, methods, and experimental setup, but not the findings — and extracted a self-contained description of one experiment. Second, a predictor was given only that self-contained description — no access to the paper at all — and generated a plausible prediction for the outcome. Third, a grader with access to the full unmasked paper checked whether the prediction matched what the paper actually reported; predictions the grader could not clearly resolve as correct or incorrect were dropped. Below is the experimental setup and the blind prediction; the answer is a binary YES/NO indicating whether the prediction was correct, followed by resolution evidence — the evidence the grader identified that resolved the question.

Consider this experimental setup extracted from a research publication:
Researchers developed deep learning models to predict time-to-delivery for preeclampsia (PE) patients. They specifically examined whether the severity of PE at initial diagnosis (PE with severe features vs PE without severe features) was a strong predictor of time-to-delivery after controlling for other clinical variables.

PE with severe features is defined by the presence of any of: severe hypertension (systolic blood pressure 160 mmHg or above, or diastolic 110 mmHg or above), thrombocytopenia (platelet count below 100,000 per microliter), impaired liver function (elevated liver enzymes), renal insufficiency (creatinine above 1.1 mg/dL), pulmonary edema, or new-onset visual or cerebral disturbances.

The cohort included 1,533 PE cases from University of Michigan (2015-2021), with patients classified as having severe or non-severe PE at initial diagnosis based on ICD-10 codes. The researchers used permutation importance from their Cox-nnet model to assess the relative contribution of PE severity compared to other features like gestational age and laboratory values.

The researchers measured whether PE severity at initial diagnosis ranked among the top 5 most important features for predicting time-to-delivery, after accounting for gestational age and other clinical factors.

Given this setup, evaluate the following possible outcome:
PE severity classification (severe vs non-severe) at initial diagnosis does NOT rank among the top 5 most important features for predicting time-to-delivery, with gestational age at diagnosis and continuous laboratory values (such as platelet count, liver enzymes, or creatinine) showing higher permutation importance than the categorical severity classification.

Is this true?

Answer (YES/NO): NO